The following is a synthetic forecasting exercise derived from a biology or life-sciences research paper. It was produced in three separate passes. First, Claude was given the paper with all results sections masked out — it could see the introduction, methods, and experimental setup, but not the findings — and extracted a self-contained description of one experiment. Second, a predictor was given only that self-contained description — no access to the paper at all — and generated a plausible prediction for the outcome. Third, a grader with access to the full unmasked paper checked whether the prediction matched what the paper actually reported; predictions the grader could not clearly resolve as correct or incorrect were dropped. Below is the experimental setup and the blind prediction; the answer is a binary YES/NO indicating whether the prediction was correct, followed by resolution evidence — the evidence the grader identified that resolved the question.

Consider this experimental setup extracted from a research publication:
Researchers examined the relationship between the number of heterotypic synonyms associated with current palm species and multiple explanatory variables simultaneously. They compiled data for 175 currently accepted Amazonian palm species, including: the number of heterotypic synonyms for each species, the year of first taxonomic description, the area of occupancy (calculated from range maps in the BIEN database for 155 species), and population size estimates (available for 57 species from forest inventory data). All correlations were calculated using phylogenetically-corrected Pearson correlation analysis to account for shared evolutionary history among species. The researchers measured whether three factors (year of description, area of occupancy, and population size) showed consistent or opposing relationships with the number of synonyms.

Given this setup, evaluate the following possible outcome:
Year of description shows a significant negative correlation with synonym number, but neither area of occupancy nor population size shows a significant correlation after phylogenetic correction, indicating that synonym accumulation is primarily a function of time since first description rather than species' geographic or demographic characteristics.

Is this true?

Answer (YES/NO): NO